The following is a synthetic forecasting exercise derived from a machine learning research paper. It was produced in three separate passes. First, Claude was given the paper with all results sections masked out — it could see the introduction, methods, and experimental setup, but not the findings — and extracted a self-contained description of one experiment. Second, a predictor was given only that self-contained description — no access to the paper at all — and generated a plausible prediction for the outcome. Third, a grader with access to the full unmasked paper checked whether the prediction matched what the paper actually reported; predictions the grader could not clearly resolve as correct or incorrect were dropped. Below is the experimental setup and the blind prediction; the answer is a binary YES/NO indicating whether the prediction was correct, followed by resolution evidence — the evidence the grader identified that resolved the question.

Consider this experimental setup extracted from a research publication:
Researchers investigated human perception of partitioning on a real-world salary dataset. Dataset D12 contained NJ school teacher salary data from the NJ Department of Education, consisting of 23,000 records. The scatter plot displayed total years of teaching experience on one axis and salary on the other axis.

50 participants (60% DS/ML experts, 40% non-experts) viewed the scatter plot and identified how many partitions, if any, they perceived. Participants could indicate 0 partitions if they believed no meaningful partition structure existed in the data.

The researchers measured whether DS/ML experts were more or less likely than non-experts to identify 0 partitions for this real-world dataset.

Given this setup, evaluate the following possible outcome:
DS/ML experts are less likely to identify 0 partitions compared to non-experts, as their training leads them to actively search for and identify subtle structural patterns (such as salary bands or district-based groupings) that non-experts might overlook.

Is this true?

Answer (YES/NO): NO